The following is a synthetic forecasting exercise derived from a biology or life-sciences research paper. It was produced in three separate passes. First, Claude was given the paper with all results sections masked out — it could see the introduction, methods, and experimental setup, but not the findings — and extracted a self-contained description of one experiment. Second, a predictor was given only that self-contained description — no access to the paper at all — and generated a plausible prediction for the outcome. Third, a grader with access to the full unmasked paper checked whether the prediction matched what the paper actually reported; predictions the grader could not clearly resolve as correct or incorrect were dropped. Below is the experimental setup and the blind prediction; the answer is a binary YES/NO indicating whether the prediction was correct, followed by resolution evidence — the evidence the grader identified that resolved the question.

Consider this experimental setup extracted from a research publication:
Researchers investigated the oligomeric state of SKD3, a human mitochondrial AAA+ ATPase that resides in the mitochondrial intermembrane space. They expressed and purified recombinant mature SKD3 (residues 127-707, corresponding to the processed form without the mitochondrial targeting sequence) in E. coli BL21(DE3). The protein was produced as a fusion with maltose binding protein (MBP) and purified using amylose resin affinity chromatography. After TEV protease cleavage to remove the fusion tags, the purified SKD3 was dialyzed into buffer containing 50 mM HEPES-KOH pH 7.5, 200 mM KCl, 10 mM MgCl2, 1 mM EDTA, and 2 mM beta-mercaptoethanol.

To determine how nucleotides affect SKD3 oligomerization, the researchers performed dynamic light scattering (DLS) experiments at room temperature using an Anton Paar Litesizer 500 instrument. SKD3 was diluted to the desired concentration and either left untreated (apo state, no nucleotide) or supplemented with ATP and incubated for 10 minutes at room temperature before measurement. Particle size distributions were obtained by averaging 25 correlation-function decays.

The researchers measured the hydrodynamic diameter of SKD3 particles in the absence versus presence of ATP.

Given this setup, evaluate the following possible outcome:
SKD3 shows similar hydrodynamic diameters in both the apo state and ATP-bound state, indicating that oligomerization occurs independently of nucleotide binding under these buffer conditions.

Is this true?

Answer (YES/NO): NO